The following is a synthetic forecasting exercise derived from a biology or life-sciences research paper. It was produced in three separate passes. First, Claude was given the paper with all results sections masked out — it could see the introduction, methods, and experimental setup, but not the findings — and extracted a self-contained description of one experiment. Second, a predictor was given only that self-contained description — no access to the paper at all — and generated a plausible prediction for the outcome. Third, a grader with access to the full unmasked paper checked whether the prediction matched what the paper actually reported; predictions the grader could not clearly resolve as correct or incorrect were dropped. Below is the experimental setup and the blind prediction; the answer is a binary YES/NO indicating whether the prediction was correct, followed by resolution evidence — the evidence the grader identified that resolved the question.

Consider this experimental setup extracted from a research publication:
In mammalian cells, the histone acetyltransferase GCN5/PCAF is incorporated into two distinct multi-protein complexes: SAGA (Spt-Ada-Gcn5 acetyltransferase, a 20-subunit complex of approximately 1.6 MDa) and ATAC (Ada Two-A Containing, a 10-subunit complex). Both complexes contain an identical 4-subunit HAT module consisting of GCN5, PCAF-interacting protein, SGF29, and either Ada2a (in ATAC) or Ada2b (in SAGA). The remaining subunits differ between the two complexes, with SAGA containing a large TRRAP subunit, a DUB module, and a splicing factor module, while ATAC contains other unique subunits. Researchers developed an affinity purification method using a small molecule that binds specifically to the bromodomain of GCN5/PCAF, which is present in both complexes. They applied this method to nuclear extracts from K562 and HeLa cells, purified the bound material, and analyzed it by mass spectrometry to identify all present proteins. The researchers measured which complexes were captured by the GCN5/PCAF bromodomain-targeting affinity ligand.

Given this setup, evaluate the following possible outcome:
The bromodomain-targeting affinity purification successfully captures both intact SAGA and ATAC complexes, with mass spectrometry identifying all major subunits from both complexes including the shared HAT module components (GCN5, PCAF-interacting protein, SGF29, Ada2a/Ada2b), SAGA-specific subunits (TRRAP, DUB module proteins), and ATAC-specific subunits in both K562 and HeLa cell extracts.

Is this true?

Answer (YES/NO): YES